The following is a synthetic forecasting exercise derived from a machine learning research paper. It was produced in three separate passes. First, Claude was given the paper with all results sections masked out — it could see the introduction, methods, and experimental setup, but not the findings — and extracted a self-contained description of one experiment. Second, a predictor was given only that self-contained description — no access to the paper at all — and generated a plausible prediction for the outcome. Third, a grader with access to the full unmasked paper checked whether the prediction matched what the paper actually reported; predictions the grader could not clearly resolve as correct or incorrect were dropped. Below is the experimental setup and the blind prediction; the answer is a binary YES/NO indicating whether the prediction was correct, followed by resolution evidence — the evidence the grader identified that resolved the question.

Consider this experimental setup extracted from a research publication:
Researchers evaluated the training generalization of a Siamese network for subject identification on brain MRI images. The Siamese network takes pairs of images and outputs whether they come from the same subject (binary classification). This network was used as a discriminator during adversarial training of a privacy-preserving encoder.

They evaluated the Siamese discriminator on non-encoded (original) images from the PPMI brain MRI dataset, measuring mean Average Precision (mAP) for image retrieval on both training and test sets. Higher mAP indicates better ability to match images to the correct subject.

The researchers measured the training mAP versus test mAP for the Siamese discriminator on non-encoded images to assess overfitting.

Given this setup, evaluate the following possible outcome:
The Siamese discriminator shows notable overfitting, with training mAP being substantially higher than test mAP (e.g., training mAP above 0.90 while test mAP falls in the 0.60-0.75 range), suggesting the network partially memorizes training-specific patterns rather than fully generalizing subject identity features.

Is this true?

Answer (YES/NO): NO